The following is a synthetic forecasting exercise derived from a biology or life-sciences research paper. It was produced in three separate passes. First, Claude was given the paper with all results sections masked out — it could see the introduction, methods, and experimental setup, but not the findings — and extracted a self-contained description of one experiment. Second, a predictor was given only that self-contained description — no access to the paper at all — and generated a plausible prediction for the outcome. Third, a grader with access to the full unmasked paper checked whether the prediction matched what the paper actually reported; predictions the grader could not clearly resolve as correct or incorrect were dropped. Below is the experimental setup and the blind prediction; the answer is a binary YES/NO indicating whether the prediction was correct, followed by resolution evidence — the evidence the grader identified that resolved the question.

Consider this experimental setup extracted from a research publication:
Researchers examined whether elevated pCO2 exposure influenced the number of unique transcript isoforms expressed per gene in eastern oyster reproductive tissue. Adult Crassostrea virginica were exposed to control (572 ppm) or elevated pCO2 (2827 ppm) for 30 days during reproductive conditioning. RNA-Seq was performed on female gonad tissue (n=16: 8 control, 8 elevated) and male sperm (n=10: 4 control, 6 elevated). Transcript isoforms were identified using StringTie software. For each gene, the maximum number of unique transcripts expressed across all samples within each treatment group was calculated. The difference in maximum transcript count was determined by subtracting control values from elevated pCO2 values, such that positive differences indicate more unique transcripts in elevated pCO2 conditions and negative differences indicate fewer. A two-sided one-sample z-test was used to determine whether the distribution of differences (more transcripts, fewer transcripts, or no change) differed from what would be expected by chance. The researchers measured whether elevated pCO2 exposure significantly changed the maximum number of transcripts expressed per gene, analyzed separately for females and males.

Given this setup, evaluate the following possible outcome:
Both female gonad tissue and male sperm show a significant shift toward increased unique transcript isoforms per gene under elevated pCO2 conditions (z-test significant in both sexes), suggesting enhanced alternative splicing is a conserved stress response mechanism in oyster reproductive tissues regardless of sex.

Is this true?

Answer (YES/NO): NO